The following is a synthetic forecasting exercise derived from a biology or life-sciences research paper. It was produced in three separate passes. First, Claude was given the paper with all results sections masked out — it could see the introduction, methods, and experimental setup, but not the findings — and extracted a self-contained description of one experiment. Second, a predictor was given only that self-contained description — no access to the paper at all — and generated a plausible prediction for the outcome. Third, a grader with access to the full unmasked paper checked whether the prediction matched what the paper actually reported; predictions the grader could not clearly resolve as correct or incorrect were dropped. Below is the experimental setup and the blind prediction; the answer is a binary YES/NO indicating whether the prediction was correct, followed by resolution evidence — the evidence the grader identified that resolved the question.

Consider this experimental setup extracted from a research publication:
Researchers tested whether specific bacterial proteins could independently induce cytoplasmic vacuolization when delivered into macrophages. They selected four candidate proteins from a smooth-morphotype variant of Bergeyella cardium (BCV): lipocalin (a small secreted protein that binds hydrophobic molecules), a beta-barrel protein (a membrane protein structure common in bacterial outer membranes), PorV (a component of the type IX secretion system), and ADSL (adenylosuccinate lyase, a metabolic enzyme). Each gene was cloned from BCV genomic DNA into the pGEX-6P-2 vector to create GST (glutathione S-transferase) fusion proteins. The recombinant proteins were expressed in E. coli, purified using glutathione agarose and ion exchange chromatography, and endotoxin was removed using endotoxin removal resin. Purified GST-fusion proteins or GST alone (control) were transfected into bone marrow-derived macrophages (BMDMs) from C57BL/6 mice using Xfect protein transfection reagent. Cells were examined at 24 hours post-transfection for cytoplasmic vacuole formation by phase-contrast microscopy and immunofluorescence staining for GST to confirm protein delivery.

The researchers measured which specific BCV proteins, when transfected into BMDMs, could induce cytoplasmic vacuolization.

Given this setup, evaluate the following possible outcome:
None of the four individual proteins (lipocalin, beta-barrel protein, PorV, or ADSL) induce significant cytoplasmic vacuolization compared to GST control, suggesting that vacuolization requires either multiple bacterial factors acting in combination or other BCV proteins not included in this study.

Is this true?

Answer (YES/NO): NO